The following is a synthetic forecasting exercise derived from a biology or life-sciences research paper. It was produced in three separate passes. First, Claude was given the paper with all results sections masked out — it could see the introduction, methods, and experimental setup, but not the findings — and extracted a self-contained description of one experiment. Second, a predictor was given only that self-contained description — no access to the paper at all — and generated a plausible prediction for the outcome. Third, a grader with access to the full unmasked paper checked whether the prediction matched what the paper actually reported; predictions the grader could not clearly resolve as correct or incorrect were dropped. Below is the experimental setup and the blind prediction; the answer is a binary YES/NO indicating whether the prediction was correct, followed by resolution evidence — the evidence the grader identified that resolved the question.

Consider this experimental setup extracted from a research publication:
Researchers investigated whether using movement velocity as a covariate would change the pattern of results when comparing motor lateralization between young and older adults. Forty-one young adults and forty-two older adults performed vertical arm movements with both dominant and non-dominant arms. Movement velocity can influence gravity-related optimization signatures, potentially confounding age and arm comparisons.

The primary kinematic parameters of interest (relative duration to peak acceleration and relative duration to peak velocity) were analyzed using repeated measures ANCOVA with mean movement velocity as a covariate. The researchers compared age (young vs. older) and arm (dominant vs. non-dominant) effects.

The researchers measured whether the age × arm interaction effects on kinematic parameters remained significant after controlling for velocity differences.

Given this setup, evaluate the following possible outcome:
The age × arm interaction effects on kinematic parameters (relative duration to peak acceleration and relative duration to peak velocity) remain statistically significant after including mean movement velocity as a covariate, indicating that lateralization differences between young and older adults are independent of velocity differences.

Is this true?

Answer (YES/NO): YES